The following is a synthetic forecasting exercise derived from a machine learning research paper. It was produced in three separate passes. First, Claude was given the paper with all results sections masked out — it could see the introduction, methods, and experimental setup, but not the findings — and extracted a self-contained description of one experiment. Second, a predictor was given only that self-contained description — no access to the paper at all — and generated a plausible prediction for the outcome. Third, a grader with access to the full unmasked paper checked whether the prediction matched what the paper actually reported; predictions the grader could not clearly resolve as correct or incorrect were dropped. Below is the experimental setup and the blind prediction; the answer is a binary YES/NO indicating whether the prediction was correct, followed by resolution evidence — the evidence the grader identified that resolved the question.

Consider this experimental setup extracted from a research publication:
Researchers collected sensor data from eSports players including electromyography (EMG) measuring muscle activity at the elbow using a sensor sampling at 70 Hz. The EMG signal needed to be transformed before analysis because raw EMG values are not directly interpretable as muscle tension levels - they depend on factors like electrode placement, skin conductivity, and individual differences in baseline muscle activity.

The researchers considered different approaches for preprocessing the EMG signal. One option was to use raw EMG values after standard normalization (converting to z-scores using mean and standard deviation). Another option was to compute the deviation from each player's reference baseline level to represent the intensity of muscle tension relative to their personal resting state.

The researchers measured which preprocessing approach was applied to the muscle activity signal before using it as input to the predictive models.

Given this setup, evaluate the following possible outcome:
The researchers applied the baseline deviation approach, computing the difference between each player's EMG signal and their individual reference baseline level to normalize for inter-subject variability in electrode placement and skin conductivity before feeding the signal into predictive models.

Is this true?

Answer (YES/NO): YES